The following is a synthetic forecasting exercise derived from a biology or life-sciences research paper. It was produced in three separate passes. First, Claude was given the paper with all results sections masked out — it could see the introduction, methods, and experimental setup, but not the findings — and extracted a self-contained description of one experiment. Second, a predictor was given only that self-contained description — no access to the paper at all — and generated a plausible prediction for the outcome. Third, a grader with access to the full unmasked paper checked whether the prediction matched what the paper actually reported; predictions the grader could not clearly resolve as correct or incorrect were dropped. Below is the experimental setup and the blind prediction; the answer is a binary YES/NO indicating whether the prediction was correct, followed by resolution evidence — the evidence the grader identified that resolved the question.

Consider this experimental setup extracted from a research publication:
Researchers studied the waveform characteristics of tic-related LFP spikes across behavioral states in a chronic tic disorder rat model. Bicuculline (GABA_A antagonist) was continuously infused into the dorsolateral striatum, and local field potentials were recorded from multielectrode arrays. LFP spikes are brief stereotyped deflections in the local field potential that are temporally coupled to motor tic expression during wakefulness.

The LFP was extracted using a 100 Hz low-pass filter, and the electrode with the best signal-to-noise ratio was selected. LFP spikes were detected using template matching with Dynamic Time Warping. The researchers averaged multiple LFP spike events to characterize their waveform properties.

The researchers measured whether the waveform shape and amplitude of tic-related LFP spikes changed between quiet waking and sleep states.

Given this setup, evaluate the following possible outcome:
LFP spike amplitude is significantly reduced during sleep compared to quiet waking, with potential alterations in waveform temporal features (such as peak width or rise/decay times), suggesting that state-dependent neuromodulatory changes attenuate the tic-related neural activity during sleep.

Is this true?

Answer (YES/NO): NO